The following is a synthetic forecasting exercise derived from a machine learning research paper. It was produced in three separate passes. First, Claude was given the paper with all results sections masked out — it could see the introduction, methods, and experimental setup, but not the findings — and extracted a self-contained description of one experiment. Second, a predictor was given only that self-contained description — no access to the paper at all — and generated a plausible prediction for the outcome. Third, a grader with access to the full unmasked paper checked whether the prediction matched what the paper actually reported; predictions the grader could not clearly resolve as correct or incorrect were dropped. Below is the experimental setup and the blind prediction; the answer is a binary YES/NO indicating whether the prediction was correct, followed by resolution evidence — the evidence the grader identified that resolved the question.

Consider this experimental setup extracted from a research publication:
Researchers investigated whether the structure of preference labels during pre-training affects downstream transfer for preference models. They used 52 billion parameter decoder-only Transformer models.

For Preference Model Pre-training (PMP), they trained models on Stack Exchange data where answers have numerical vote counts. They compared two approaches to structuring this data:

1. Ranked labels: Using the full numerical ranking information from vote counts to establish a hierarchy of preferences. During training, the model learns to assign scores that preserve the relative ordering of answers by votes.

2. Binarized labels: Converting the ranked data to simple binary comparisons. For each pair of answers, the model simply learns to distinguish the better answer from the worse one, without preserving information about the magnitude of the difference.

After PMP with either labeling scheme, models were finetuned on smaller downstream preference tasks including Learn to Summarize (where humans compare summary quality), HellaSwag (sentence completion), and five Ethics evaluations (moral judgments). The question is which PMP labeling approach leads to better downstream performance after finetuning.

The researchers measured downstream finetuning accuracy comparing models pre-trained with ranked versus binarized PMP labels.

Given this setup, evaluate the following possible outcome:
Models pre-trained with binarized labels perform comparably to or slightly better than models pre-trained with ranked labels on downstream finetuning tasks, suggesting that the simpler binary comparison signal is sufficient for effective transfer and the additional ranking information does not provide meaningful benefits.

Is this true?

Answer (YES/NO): NO